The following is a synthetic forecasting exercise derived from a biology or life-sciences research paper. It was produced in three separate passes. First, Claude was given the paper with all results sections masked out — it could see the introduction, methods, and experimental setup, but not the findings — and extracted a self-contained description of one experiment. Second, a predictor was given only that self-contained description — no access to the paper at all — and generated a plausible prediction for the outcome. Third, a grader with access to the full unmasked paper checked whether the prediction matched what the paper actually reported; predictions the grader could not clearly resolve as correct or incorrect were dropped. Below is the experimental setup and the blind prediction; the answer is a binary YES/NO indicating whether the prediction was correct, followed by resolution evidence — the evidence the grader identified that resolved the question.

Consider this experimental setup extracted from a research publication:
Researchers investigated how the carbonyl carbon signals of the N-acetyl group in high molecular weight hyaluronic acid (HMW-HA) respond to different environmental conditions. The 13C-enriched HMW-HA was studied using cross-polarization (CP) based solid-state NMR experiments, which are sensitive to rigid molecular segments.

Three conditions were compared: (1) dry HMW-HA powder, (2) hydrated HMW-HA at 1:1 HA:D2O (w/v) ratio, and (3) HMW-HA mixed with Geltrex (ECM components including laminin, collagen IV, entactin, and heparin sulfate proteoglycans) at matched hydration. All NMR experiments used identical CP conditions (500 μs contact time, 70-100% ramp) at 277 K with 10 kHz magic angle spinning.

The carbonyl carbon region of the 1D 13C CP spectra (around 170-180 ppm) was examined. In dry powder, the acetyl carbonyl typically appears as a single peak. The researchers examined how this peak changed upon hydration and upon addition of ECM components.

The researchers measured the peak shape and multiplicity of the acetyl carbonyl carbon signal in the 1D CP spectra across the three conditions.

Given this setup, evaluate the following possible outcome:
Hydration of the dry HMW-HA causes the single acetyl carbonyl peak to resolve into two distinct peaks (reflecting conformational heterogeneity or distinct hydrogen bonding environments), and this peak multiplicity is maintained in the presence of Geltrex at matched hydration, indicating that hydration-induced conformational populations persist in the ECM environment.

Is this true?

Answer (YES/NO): NO